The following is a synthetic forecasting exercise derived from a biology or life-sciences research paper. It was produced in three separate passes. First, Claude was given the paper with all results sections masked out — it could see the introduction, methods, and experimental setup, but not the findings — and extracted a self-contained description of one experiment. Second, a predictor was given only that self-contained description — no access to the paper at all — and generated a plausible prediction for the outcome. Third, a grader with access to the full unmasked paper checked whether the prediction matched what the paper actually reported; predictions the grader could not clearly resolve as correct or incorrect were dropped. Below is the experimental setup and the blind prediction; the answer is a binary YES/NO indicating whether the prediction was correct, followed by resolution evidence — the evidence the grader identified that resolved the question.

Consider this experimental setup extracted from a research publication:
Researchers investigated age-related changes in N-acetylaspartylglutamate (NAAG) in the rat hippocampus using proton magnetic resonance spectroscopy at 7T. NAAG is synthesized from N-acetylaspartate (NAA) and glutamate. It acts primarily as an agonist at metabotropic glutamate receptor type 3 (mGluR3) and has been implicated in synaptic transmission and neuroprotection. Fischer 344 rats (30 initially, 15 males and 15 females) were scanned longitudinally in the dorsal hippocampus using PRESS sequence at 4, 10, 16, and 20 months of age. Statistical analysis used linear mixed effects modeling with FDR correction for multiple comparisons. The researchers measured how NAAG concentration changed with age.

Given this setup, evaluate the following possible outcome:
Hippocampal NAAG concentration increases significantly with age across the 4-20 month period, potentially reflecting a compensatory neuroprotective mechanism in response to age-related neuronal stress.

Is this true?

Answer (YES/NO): YES